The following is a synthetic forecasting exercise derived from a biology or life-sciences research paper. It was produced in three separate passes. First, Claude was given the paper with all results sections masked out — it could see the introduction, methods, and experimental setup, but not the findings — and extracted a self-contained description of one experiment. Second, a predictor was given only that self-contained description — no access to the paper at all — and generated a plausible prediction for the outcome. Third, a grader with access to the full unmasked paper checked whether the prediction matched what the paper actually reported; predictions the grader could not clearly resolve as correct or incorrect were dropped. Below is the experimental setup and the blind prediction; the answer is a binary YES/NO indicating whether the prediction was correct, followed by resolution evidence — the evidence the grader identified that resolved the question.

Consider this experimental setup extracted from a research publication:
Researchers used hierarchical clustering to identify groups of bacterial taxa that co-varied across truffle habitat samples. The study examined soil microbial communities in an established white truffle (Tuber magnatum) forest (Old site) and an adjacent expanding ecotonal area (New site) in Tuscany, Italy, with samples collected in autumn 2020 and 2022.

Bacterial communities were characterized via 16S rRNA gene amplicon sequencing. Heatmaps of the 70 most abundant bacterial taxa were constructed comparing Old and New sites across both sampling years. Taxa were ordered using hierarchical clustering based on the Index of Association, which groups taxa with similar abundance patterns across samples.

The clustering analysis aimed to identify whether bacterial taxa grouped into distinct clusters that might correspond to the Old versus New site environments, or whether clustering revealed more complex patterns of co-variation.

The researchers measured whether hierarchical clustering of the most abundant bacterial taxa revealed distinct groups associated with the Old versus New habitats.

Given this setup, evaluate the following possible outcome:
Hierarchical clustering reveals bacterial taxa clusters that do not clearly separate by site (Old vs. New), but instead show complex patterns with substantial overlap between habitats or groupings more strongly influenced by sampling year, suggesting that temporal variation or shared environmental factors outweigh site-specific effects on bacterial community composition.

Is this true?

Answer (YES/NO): YES